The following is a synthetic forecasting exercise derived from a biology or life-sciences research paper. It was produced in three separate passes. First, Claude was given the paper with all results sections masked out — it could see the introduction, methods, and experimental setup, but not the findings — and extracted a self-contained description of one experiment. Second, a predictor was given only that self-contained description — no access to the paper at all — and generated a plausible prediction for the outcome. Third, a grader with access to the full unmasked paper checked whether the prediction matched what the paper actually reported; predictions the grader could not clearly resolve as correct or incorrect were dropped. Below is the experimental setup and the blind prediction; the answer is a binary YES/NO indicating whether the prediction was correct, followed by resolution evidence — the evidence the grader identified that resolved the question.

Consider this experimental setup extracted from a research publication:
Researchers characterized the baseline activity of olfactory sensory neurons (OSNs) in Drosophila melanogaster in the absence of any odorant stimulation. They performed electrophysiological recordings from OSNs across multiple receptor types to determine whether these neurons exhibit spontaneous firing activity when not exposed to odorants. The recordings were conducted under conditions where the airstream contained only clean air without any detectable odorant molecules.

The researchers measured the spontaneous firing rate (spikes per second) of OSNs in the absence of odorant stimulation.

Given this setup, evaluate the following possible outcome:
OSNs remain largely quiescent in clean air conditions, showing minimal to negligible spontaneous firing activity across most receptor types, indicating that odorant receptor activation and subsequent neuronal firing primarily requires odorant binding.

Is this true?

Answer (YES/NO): NO